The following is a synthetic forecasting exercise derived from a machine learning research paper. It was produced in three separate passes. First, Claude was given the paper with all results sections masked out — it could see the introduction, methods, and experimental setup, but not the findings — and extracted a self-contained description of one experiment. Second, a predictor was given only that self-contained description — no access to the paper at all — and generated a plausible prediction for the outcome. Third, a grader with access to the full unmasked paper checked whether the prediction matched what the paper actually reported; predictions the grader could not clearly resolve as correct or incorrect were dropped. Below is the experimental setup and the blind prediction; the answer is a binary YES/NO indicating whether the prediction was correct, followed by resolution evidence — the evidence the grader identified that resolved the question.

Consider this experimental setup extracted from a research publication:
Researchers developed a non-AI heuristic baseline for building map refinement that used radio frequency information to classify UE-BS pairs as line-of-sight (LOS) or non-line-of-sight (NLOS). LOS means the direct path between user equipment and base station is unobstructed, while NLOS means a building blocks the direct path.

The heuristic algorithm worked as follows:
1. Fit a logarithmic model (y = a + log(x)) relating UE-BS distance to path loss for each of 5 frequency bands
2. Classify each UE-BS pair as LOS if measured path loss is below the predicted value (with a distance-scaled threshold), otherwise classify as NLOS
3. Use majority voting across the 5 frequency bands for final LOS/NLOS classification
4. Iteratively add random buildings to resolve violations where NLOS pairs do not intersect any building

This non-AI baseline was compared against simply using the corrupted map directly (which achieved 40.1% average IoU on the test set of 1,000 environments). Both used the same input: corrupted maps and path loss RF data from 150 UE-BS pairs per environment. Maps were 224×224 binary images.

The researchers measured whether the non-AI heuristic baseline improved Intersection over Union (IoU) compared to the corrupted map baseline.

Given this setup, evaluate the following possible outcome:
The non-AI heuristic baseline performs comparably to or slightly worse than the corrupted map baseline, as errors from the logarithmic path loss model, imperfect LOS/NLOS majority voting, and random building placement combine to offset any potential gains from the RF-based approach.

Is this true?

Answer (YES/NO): NO